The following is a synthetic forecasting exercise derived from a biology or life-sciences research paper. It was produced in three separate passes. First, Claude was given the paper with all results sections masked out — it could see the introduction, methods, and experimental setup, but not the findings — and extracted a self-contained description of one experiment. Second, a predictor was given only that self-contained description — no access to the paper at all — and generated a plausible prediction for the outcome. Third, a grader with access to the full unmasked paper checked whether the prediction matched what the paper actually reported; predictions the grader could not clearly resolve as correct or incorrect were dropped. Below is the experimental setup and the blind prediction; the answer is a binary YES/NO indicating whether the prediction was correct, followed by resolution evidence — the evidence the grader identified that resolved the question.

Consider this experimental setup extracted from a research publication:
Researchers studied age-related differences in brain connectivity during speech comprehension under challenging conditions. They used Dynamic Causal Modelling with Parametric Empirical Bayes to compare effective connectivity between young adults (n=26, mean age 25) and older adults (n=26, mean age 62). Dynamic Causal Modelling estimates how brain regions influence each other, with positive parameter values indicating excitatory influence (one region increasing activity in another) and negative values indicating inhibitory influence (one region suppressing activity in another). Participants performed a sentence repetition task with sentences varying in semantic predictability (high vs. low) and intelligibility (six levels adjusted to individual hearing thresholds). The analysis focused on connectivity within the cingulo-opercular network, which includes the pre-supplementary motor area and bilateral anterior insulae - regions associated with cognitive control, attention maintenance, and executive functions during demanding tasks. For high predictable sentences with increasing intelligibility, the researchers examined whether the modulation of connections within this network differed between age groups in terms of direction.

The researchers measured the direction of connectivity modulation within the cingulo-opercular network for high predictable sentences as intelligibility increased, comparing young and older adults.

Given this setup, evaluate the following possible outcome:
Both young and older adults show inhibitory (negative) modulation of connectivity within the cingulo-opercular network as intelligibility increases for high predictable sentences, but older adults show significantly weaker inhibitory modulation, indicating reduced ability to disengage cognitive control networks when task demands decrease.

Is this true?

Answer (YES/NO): NO